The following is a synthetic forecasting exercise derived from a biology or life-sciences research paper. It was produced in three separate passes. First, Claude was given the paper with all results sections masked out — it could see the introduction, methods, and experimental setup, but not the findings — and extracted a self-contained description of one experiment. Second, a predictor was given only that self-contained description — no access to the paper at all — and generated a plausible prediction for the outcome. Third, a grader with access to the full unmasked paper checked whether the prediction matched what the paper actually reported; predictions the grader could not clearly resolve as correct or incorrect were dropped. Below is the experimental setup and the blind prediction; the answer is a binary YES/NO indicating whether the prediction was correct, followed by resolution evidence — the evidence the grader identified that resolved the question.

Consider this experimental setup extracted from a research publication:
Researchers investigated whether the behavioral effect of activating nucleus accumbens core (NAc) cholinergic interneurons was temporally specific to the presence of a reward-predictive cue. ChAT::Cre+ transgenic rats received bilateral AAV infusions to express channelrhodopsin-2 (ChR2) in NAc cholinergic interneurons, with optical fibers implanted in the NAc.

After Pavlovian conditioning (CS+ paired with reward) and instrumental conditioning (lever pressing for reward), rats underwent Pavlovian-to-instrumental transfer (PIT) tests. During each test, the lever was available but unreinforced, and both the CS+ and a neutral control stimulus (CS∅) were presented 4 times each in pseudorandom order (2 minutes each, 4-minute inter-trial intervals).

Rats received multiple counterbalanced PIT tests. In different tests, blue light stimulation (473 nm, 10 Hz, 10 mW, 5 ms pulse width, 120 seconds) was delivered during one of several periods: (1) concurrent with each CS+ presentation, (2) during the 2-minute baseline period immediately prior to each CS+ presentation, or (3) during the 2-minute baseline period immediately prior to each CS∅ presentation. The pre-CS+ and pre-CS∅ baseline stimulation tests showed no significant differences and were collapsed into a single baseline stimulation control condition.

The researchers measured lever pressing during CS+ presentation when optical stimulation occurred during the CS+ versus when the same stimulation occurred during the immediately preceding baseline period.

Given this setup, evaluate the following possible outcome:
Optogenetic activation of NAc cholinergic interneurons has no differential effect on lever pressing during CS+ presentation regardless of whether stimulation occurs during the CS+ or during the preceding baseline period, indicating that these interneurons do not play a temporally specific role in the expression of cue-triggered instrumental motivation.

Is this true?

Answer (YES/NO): NO